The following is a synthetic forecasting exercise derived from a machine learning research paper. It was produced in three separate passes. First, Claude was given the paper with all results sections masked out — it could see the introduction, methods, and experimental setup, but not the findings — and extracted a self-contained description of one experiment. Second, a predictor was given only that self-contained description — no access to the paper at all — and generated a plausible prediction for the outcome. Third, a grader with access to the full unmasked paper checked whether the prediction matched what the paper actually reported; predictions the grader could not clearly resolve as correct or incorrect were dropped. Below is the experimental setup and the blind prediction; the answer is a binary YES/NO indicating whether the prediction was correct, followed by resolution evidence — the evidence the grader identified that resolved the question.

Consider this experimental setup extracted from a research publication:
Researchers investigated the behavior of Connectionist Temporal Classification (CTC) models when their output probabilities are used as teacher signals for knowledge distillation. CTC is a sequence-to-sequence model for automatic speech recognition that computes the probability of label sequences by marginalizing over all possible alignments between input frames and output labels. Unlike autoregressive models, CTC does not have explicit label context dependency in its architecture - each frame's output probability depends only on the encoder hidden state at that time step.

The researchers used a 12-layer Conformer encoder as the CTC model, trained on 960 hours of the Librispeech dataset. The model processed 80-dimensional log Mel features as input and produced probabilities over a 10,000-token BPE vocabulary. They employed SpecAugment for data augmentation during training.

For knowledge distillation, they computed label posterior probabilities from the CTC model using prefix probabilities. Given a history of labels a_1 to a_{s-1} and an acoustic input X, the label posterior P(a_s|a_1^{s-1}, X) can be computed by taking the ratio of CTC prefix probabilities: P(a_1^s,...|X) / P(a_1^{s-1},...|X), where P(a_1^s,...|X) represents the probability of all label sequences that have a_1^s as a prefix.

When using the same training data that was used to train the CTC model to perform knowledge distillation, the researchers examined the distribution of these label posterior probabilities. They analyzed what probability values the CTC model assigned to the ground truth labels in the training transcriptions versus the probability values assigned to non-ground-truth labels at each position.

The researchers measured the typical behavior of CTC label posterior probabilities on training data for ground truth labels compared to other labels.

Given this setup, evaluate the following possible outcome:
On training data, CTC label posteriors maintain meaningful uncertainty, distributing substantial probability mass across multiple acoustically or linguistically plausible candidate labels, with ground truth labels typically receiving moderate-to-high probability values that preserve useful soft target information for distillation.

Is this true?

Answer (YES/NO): NO